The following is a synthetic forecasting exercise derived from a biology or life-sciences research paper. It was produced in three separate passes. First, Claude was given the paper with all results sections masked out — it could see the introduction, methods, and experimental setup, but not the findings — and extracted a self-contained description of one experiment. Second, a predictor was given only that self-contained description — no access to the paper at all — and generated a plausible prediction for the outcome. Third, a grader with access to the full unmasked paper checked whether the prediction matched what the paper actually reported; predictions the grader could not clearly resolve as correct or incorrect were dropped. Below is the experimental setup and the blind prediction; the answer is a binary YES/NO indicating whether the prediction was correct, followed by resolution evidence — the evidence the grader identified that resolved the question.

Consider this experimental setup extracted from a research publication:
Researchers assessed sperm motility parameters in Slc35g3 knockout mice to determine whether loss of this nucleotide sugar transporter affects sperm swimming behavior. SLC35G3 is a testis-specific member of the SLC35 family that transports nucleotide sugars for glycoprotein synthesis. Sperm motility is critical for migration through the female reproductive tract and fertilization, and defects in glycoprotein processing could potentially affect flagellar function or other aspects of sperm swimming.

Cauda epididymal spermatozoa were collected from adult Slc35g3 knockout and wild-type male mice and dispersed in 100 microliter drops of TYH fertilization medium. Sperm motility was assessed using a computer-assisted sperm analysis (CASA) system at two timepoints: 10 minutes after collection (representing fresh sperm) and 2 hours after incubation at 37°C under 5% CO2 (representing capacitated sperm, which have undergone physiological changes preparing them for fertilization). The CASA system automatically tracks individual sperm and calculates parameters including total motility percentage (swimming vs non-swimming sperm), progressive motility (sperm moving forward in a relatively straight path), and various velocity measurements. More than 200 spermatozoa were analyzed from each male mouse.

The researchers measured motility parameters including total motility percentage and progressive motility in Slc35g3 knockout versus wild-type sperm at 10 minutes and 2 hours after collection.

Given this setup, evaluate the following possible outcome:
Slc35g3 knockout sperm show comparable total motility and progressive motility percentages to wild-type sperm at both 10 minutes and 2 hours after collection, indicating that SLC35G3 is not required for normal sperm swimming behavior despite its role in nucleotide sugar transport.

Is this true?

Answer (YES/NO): YES